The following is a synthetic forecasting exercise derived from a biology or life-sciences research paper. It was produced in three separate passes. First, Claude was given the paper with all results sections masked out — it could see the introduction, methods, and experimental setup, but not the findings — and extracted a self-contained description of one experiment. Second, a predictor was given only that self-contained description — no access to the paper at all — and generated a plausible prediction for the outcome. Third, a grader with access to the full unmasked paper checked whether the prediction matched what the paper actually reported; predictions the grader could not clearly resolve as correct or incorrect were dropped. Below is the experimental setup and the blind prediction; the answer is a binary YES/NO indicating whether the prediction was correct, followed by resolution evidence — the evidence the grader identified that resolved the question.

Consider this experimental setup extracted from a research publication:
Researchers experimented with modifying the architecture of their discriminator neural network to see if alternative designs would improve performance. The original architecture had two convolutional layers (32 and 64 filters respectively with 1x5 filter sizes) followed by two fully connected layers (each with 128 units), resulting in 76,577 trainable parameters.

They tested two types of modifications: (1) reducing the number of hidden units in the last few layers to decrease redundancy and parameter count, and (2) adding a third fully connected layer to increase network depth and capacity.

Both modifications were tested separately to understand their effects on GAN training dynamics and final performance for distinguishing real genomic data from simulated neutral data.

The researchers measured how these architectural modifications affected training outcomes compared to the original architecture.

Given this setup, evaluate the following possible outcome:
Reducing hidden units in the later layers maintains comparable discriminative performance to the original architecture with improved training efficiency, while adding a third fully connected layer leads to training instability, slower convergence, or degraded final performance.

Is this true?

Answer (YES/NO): NO